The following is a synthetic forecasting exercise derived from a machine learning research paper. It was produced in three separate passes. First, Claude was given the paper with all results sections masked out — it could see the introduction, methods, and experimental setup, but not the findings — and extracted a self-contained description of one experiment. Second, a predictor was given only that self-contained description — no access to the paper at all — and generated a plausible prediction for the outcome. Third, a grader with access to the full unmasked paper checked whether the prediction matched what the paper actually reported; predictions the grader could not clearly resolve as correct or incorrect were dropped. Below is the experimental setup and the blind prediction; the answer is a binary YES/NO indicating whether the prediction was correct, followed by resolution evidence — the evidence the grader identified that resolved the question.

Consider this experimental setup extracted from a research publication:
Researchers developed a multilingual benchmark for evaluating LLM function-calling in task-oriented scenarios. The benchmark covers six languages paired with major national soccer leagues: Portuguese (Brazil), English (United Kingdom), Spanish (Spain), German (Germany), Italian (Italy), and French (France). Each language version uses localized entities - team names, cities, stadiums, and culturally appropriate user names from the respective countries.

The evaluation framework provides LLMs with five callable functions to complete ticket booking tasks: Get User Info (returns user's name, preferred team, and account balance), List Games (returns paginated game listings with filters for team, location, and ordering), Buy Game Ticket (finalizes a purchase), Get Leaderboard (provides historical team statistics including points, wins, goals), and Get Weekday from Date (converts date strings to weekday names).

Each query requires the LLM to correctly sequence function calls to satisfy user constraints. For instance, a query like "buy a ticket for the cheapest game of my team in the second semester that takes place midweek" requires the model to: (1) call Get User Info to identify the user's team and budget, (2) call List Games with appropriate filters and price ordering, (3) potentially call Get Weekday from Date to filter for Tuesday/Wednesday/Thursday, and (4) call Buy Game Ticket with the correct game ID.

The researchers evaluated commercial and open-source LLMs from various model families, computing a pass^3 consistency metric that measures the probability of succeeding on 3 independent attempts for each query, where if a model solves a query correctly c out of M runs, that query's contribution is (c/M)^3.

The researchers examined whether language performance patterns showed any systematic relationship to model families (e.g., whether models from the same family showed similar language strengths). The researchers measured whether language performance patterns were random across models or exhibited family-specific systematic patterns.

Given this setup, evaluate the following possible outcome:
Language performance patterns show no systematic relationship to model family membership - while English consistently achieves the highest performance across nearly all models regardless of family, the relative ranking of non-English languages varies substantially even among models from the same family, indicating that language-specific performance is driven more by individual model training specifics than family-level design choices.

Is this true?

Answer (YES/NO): NO